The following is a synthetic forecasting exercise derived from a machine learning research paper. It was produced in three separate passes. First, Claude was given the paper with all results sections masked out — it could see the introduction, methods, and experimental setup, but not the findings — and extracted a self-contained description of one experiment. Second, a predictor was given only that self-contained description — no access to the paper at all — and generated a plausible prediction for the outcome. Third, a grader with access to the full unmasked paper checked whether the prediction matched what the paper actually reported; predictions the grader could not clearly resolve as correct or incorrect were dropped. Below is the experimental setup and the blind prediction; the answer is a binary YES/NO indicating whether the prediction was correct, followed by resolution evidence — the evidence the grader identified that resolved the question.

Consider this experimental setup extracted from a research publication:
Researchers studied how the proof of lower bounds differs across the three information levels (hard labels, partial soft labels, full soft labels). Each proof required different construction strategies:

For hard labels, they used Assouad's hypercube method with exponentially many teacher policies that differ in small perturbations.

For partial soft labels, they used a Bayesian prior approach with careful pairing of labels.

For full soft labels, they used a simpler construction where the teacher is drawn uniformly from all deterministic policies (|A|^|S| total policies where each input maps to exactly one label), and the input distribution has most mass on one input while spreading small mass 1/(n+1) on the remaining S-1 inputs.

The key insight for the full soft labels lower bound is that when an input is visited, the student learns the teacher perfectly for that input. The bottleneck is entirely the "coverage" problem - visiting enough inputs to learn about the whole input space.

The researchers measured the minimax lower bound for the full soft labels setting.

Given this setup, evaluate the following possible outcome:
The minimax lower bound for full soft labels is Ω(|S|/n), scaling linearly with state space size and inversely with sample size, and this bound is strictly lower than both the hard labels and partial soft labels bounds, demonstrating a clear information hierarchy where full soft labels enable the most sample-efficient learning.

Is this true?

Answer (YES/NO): YES